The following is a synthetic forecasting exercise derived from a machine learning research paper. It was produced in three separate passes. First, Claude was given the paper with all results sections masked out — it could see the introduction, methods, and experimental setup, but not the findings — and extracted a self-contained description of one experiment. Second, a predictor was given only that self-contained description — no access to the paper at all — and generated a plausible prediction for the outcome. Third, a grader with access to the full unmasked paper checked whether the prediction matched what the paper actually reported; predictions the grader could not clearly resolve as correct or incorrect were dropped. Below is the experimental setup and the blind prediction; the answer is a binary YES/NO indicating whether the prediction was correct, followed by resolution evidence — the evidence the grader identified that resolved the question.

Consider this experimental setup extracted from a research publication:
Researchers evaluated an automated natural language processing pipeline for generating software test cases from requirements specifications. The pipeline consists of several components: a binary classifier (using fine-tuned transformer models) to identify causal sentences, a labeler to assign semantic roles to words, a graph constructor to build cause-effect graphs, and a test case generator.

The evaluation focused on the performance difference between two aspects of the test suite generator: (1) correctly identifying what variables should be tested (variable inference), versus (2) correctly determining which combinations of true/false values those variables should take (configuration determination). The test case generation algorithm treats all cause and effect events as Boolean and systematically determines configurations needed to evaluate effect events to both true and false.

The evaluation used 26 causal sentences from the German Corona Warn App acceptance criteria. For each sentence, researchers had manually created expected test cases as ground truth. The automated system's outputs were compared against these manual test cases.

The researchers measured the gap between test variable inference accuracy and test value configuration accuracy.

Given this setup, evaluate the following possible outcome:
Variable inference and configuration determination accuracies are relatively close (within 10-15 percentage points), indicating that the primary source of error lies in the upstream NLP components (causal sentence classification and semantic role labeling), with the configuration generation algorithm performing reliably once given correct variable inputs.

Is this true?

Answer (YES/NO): YES